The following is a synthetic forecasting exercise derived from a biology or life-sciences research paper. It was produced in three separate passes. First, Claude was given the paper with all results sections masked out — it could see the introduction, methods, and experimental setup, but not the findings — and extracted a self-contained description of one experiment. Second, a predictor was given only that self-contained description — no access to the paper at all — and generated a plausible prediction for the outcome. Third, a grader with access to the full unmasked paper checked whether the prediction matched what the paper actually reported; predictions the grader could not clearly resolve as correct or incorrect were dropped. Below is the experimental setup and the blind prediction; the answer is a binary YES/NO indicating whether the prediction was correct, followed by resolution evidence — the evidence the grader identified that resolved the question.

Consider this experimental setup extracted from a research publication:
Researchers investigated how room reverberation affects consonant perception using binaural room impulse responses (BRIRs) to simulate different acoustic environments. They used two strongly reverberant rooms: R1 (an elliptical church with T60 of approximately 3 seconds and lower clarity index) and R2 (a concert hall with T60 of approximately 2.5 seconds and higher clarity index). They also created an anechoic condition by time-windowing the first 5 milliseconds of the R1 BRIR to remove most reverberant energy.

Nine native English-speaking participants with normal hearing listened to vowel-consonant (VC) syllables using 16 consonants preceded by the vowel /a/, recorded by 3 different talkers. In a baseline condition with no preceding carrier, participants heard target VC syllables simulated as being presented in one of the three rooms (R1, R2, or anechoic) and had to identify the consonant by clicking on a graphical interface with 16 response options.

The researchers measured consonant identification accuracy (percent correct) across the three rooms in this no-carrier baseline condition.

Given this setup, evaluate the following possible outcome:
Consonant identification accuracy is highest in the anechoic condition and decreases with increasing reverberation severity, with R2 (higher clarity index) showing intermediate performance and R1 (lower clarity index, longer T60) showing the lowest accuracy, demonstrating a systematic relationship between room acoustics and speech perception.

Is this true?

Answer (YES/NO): YES